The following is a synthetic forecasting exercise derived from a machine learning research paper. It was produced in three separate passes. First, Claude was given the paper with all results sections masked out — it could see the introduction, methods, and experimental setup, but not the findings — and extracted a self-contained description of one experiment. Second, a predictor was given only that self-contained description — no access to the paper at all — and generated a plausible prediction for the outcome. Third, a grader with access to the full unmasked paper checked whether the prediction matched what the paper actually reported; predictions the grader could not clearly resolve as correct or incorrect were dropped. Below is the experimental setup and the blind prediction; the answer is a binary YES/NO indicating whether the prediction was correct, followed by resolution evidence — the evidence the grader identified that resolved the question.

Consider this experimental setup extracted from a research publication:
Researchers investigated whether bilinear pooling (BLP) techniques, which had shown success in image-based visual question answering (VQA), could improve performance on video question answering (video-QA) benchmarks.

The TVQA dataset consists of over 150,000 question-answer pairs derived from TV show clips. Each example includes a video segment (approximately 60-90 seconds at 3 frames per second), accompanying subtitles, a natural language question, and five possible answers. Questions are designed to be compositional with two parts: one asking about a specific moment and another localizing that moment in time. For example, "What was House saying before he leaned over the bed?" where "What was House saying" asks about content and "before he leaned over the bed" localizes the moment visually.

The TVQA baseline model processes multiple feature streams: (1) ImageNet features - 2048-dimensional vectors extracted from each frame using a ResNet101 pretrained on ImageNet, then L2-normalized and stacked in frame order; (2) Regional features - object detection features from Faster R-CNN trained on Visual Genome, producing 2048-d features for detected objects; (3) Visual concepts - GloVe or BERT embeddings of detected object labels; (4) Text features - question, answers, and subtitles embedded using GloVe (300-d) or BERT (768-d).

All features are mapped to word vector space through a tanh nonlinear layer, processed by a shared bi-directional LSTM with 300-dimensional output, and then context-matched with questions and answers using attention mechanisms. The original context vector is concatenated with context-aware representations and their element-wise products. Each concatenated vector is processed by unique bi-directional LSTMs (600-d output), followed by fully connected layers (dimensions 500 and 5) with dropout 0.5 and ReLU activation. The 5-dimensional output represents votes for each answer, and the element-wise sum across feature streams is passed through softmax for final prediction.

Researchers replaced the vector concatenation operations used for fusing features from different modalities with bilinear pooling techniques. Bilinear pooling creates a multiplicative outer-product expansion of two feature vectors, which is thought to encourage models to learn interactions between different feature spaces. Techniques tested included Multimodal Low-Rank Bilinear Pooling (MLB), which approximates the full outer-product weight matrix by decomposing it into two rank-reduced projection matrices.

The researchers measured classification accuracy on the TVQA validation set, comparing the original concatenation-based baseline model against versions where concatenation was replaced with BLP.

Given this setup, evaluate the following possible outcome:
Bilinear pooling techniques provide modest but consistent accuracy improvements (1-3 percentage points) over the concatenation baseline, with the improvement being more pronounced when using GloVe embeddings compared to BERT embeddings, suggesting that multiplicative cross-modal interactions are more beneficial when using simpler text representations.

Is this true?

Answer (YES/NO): NO